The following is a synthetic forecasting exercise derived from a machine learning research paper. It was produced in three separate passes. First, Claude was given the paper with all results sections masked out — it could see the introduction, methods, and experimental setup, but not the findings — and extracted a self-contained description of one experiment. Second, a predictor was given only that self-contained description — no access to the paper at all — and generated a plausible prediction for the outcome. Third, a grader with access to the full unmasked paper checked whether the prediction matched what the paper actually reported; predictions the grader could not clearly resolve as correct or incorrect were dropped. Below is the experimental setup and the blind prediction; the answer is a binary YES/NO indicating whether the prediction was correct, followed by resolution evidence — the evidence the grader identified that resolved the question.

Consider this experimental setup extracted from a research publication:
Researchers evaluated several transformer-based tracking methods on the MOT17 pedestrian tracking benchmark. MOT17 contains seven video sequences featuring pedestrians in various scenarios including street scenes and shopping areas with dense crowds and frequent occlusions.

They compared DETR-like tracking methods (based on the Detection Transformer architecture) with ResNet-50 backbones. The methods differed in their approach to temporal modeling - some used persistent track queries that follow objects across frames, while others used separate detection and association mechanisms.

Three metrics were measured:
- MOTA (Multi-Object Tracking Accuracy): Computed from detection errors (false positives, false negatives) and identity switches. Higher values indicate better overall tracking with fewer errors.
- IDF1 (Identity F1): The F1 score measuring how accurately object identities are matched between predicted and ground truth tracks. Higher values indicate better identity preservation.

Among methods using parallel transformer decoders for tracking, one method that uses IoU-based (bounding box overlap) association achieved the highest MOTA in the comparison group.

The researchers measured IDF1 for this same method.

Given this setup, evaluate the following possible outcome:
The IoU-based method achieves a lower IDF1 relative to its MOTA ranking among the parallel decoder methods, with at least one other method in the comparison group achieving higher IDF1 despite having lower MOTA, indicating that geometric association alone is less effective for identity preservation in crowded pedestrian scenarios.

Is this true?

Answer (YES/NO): YES